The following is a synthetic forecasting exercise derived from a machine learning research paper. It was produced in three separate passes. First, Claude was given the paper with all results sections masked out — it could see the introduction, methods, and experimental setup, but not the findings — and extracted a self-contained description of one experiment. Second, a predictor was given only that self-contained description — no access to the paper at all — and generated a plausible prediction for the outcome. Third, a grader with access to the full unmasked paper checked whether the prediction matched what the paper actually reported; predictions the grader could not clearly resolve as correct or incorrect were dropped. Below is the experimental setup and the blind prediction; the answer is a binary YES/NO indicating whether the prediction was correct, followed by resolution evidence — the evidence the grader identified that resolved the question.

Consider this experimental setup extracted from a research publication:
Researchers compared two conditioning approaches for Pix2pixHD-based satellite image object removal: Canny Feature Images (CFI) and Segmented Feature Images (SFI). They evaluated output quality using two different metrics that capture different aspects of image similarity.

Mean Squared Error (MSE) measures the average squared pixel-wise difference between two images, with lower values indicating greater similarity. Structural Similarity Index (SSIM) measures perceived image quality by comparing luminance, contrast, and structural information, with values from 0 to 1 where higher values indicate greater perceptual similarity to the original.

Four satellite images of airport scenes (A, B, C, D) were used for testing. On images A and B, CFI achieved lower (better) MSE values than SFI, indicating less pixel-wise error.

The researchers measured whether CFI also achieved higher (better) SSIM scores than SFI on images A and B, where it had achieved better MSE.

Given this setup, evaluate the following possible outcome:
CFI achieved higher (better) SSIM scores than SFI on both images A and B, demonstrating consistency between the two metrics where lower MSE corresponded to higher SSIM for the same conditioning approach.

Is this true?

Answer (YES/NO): NO